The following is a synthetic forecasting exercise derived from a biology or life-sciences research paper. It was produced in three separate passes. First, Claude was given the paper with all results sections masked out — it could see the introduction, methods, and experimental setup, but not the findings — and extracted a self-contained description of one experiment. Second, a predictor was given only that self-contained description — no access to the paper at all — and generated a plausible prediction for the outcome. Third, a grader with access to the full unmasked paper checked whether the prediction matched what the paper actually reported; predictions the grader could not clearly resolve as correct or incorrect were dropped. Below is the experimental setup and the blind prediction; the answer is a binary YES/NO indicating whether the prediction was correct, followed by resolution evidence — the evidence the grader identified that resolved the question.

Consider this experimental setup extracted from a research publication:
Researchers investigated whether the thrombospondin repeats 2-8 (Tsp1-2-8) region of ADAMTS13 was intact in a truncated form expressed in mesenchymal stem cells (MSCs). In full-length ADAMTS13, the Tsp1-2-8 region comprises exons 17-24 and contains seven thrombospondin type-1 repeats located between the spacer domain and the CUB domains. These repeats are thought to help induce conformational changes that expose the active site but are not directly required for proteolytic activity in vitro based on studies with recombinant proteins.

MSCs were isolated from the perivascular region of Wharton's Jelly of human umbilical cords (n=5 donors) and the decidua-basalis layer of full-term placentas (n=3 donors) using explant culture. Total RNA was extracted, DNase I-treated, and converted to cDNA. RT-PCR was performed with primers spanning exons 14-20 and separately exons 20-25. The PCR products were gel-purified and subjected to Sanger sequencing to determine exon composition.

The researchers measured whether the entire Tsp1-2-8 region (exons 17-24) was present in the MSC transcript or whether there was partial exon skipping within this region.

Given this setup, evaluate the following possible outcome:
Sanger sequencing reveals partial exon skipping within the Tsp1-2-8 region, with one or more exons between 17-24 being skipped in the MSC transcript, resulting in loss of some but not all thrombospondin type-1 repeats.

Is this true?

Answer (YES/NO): YES